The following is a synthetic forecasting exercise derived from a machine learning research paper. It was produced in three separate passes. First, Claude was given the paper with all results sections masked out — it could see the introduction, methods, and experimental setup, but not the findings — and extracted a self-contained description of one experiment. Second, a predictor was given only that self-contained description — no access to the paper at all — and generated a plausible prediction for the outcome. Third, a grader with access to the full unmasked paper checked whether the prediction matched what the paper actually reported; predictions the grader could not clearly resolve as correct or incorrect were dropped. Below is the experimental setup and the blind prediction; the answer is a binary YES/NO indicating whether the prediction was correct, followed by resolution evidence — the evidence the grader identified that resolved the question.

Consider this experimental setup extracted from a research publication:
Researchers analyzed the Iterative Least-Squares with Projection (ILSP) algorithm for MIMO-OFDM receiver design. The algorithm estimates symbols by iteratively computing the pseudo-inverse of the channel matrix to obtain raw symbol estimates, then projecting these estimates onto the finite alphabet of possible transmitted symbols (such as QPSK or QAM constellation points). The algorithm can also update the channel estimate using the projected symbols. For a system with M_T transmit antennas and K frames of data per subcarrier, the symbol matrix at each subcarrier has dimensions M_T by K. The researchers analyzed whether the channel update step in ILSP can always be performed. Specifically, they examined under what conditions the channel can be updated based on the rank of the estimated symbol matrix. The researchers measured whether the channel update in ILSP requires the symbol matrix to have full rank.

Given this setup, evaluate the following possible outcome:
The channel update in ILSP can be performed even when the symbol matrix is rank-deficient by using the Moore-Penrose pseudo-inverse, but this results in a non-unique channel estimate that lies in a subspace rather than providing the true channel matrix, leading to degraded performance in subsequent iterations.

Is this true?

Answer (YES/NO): NO